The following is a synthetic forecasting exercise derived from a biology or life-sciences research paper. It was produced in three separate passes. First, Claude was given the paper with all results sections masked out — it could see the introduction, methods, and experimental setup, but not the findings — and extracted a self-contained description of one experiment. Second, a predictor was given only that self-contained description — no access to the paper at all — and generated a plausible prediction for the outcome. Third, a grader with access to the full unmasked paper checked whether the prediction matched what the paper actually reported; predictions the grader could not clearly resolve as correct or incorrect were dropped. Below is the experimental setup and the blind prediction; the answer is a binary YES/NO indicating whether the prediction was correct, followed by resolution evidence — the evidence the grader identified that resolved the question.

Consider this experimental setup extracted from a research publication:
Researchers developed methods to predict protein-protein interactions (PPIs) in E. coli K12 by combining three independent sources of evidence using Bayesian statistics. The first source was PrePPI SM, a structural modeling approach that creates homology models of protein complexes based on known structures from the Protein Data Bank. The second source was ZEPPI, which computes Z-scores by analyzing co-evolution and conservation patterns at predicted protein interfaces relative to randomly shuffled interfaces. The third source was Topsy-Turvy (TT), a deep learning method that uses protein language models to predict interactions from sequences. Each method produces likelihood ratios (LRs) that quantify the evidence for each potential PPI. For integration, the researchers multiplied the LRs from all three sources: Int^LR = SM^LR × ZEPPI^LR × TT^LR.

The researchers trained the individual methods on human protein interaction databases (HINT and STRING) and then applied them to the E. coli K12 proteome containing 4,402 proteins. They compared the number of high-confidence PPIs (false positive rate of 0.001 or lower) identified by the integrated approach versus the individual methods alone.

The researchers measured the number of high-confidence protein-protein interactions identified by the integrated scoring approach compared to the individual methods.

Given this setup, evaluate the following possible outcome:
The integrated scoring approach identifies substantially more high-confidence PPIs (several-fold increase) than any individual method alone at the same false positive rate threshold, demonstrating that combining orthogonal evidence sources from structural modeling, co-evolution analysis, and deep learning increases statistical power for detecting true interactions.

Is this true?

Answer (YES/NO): NO